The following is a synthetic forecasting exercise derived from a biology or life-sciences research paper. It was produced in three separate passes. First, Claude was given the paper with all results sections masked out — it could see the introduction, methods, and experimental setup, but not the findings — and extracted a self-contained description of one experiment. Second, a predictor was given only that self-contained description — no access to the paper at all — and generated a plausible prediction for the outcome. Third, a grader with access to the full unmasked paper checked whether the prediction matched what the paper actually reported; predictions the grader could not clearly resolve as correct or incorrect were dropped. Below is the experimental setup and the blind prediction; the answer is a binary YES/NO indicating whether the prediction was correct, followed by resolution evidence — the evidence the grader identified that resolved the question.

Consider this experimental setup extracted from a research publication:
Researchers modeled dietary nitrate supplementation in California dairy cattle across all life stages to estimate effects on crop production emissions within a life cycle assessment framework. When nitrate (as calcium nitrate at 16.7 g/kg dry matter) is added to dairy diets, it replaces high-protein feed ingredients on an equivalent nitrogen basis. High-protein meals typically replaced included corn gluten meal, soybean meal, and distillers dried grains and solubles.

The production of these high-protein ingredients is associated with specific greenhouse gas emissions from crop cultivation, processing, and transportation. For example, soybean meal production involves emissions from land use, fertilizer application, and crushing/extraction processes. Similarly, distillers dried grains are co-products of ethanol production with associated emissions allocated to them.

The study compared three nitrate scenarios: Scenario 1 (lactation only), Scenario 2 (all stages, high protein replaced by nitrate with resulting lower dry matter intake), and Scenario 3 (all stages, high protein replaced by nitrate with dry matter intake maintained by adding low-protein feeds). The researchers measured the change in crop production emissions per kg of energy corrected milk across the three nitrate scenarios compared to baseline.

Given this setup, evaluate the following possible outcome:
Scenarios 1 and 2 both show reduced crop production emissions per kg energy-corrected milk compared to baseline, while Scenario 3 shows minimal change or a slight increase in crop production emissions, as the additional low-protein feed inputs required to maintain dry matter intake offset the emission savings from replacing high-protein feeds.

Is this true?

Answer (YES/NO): NO